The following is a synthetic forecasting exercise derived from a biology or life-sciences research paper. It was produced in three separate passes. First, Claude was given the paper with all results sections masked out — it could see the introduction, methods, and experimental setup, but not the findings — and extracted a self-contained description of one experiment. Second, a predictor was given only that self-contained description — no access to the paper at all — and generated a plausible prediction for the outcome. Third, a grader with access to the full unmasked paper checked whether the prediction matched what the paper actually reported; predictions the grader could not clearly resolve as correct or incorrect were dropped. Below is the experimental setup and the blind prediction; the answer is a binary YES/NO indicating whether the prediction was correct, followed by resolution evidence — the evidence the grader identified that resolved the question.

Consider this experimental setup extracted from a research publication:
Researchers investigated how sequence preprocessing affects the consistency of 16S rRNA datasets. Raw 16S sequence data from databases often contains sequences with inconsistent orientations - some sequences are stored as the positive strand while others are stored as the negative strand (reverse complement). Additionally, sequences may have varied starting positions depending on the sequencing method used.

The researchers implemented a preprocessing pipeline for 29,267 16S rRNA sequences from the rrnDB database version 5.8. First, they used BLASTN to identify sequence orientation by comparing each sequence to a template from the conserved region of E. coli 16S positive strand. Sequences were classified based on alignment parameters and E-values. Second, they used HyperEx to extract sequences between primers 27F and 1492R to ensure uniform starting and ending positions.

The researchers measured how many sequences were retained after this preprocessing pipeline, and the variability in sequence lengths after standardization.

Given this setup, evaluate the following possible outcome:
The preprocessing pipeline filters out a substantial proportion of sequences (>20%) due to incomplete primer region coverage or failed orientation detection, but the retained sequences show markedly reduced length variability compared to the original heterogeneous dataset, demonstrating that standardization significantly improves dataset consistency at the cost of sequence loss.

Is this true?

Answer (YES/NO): NO